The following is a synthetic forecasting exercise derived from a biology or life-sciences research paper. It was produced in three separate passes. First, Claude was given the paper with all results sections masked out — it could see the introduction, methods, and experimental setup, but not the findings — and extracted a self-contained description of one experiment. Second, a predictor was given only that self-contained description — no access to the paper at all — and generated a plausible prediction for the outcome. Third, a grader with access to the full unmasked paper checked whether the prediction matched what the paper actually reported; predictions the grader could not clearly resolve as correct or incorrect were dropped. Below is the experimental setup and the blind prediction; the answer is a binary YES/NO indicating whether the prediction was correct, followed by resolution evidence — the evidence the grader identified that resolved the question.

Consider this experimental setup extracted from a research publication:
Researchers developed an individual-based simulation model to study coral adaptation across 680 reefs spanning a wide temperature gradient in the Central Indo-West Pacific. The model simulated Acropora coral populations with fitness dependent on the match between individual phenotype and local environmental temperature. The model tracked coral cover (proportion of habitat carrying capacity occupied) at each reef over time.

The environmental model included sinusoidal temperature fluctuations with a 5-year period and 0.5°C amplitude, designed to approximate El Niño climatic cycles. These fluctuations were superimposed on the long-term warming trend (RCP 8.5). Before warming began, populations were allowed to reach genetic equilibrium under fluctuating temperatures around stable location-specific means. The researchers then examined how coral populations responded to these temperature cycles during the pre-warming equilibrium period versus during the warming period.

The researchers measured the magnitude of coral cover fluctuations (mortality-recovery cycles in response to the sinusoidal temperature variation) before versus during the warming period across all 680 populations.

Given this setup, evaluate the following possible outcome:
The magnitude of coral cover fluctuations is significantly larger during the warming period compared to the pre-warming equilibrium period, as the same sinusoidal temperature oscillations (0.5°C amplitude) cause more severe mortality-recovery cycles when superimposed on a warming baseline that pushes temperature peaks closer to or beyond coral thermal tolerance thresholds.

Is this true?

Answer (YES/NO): YES